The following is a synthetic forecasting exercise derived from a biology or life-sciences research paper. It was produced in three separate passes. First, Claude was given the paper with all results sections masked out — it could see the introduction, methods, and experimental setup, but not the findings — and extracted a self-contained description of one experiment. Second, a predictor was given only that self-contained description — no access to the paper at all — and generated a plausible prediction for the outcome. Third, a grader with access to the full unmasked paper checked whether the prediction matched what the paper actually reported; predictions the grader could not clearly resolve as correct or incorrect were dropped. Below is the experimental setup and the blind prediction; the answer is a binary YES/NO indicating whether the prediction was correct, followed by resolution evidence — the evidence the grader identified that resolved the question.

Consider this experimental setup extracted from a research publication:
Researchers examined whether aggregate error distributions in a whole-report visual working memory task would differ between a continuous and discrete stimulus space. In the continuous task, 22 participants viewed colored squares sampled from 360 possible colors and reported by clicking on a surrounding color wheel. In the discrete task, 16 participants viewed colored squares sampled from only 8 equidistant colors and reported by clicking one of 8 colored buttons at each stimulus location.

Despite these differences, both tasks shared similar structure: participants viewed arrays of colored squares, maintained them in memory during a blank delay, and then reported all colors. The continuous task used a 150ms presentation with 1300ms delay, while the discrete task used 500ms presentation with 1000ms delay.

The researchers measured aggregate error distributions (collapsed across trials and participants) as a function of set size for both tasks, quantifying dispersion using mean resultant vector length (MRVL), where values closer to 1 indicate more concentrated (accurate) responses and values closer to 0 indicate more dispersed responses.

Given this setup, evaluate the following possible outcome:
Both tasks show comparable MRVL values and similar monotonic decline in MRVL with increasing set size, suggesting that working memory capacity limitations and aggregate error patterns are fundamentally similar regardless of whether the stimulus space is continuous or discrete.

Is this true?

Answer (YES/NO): YES